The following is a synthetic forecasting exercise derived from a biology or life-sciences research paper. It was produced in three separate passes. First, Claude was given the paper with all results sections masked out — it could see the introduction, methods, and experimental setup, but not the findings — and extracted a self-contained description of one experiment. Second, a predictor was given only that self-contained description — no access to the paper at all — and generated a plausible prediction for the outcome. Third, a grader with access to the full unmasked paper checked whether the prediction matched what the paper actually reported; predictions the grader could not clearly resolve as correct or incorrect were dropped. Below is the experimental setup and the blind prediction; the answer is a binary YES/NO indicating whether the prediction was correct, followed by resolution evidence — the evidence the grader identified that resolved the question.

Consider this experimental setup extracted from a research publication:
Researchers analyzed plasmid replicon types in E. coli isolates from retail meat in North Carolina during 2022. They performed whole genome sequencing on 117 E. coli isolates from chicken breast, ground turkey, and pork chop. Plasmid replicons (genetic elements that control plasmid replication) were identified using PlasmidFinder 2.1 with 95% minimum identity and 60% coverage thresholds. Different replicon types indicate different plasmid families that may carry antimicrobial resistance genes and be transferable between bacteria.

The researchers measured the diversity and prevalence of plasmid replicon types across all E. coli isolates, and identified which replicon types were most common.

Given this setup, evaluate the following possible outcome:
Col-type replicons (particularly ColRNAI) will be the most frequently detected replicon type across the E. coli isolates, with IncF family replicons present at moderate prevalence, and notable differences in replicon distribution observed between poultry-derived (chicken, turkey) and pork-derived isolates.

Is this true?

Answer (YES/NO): NO